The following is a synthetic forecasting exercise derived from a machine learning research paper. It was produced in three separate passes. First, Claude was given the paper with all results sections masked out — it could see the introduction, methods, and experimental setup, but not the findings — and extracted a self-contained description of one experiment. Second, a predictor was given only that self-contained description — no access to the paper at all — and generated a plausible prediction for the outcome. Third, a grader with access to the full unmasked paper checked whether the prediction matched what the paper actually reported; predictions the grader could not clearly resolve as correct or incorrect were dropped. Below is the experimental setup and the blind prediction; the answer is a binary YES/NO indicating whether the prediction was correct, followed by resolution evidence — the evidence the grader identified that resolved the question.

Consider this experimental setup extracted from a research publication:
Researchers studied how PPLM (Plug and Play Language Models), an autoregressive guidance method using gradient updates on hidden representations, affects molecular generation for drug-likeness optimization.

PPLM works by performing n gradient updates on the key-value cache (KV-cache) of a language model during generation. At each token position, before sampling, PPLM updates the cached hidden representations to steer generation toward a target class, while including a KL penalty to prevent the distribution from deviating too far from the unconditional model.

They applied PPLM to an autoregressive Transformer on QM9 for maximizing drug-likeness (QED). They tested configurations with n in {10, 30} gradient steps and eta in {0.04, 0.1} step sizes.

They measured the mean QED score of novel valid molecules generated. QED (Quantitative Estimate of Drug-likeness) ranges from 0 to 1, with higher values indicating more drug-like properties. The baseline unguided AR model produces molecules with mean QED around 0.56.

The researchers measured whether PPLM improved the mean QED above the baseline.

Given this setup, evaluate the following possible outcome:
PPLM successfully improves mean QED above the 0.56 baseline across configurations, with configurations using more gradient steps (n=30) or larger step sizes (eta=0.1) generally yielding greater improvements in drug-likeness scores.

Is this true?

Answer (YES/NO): NO